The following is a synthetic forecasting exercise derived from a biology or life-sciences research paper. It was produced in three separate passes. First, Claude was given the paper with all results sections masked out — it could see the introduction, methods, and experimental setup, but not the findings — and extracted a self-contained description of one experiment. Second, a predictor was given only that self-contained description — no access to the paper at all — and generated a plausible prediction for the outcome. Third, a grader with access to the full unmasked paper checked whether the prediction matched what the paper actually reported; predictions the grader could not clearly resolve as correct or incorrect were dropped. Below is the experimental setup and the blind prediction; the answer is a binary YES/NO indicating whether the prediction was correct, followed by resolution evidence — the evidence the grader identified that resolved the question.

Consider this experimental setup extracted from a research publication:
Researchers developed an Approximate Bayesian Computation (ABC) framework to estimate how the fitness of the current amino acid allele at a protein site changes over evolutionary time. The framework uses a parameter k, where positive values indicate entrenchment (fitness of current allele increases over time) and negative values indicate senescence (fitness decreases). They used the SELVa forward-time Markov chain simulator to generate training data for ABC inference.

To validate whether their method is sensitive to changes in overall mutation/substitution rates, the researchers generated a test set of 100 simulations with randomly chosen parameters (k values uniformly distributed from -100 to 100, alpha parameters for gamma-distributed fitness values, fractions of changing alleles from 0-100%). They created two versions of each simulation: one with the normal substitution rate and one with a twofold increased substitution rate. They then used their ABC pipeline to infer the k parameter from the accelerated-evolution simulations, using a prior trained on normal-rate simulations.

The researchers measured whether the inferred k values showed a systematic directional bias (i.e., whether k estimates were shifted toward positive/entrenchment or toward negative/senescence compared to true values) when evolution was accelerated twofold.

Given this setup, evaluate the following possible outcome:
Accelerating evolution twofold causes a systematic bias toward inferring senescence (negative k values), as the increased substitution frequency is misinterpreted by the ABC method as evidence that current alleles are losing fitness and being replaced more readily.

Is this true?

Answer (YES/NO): NO